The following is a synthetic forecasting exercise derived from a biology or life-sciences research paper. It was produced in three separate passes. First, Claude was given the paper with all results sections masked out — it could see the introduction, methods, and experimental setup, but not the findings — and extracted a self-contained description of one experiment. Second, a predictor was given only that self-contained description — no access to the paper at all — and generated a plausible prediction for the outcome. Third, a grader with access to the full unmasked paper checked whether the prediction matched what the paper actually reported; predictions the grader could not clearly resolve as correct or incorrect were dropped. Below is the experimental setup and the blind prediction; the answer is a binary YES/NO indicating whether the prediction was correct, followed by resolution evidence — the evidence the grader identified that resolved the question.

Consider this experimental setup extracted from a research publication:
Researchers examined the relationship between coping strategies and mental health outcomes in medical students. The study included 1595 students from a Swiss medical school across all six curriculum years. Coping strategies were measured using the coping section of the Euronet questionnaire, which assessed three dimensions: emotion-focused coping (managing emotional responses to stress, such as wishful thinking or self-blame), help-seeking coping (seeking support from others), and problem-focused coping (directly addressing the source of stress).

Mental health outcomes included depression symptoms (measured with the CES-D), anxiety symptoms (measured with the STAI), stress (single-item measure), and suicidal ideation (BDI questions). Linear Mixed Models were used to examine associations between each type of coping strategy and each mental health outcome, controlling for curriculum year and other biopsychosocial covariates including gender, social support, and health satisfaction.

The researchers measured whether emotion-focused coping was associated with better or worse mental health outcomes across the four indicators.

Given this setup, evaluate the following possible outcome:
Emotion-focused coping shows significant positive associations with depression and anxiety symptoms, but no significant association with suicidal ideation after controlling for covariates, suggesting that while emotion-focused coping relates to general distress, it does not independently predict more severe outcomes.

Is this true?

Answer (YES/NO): NO